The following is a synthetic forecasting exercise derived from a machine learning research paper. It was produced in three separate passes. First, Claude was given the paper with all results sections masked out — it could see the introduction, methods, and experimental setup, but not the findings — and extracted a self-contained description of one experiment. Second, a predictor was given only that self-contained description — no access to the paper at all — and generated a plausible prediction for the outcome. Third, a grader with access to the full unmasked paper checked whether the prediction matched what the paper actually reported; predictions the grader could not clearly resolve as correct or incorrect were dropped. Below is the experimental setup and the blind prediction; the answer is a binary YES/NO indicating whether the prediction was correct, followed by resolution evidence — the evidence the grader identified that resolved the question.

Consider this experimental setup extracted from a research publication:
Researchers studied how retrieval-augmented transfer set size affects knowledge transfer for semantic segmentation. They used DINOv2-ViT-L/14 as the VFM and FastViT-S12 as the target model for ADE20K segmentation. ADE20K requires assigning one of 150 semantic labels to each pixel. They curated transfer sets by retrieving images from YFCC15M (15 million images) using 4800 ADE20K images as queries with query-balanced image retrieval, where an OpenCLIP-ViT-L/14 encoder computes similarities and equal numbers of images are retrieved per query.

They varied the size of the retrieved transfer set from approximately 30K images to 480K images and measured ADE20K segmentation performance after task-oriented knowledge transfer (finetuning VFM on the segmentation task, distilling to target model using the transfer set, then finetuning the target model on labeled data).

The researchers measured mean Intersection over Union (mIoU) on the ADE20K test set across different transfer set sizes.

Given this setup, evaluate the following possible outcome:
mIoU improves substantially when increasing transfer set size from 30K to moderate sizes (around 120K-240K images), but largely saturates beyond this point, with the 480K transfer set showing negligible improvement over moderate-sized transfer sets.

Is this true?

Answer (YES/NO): NO